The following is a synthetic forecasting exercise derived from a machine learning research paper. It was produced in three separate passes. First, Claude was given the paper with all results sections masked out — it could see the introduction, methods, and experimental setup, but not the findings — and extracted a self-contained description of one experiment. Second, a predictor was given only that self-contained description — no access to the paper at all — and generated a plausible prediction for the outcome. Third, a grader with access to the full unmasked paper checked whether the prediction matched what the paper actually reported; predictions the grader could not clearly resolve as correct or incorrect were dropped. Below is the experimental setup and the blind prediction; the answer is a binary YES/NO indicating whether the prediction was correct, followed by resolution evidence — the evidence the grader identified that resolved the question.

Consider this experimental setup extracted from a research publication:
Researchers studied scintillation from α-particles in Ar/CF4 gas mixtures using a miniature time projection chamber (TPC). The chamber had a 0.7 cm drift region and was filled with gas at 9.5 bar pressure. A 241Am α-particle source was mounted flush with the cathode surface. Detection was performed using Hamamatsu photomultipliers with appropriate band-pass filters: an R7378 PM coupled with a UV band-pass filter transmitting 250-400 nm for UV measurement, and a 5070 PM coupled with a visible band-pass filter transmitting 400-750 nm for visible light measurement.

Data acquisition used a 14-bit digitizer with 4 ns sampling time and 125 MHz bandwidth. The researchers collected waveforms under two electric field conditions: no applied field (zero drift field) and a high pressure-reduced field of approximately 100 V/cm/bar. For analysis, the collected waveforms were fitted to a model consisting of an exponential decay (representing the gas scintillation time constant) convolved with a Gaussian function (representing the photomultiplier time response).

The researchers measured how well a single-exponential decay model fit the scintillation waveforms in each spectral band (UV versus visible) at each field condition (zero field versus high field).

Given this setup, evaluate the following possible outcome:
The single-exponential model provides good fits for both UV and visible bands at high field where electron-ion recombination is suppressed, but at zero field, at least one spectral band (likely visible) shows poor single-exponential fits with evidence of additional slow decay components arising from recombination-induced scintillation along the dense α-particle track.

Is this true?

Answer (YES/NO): NO